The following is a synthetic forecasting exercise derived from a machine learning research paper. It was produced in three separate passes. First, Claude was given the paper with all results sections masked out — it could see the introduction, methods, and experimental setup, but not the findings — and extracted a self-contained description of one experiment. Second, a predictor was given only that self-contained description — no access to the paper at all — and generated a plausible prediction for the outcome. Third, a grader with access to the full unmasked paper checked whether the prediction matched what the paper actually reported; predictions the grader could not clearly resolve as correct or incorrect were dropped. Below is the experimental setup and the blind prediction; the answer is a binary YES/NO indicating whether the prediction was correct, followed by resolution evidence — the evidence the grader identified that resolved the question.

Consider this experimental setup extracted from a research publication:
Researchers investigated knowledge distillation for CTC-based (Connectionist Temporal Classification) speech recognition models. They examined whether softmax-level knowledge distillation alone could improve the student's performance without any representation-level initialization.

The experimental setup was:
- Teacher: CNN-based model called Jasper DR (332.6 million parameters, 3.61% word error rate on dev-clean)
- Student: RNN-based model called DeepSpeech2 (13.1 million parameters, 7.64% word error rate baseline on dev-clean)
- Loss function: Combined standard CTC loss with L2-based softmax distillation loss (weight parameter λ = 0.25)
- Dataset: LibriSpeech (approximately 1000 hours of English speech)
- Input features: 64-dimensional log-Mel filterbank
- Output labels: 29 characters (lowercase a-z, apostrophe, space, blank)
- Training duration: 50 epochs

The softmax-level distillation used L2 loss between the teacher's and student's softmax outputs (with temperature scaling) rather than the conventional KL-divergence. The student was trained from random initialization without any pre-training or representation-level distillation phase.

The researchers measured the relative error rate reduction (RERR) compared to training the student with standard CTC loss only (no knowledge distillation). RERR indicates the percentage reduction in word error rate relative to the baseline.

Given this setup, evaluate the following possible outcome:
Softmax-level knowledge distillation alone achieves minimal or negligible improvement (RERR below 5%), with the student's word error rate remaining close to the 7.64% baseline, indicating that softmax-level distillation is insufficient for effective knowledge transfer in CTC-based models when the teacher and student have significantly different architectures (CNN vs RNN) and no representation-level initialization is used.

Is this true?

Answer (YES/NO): NO